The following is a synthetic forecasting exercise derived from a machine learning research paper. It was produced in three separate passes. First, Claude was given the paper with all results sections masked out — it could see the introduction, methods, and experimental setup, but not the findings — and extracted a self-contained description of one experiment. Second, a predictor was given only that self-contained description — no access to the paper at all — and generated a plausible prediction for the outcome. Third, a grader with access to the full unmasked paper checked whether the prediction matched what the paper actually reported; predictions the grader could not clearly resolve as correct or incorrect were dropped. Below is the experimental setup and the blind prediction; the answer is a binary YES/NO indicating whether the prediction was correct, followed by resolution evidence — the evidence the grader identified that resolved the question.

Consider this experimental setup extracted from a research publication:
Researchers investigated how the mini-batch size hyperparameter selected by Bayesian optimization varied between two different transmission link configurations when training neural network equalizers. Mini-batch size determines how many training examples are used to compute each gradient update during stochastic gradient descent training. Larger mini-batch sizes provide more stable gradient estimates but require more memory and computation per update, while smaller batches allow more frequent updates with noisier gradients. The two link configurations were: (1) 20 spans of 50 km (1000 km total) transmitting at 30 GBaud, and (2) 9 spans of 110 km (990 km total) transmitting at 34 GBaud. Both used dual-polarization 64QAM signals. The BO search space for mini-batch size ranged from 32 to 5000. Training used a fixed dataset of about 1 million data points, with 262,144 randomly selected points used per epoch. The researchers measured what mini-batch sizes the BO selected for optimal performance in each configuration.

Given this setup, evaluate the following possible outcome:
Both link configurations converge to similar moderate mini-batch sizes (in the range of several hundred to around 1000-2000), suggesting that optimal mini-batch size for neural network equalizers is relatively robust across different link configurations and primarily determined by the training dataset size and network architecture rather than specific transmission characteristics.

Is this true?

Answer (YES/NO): NO